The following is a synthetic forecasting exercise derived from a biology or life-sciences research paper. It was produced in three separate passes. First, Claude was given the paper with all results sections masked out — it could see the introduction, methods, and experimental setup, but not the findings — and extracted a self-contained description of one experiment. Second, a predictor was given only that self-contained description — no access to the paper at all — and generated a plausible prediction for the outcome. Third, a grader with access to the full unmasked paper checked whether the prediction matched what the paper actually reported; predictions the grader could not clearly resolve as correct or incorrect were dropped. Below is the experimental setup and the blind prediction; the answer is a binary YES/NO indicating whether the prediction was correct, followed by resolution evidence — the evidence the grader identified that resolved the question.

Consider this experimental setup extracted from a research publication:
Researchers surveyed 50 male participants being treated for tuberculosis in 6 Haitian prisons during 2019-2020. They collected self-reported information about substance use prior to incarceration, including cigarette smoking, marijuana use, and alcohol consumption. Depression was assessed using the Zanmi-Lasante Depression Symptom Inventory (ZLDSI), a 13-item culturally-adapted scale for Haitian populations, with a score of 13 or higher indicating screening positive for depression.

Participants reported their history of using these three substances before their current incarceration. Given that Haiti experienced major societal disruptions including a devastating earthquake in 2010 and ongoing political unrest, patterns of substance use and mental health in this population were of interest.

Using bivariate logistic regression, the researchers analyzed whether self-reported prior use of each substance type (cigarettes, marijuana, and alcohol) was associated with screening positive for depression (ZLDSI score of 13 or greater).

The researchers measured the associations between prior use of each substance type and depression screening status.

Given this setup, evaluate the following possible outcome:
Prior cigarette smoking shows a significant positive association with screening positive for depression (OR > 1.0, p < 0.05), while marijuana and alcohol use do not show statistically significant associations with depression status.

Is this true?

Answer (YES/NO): NO